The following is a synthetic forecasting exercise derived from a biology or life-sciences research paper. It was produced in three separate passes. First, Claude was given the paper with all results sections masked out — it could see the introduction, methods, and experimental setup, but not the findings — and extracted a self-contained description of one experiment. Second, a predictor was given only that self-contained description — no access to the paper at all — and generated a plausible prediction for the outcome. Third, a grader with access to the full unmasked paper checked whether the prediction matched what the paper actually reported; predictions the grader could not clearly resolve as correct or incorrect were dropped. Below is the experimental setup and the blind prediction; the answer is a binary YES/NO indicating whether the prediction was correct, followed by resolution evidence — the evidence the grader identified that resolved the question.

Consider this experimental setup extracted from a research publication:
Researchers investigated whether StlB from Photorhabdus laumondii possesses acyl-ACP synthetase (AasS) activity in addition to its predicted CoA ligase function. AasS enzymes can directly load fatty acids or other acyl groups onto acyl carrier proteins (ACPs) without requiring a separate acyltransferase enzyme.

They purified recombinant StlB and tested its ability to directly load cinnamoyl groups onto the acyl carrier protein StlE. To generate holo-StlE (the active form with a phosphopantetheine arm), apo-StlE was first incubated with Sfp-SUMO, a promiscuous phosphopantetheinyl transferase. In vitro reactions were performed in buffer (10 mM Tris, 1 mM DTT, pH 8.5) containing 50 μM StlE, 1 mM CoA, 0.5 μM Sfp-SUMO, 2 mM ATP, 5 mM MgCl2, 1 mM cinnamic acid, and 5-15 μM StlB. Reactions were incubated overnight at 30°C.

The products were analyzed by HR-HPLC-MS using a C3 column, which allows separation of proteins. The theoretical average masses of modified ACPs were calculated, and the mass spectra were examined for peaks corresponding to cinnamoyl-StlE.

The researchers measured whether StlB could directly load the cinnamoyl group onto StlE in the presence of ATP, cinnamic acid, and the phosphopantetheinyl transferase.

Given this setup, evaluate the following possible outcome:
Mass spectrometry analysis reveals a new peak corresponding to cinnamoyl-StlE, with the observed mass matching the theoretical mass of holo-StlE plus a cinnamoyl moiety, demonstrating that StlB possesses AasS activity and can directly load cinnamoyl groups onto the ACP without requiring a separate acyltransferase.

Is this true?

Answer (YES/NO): YES